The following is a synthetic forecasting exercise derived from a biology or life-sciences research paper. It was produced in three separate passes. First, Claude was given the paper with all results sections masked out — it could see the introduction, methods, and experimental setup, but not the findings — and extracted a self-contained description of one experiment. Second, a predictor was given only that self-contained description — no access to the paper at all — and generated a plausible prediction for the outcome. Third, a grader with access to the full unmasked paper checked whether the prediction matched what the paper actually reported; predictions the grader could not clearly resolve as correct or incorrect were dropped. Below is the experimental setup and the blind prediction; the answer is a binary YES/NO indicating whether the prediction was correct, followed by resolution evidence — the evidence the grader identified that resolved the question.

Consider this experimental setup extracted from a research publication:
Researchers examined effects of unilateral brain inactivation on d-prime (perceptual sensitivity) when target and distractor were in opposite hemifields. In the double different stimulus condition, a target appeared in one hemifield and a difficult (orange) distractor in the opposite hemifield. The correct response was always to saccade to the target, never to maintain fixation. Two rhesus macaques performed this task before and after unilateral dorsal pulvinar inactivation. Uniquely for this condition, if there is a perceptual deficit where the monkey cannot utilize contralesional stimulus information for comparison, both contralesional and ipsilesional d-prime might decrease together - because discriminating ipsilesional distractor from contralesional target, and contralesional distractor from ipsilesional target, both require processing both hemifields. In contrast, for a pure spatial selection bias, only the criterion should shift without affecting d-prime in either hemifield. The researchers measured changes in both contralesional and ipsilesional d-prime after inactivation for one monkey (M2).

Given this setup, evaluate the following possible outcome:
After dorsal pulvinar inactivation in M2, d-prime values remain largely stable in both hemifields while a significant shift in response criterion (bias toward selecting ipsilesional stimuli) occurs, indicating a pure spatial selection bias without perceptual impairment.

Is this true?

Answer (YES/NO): NO